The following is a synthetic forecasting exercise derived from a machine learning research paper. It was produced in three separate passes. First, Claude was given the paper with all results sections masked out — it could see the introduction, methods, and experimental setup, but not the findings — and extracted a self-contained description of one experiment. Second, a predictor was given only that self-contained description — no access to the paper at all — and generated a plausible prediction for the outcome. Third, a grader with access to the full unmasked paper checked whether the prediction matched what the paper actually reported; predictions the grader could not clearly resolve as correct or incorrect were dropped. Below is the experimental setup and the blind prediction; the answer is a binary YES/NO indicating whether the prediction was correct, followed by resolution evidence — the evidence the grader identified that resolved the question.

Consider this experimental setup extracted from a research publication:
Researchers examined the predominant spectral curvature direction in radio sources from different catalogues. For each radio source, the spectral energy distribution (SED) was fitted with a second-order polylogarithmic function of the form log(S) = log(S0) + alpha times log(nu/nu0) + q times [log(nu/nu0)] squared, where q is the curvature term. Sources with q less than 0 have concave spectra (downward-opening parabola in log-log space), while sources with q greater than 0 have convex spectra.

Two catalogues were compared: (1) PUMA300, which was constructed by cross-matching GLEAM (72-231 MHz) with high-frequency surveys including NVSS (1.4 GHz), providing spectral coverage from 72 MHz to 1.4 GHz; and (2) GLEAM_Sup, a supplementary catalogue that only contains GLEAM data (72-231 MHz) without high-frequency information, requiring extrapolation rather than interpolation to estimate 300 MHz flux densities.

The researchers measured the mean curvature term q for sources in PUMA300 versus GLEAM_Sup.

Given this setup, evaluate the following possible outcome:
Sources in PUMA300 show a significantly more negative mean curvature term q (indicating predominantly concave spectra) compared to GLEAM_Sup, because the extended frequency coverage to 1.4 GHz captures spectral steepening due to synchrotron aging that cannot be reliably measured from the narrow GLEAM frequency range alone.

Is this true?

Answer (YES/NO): YES